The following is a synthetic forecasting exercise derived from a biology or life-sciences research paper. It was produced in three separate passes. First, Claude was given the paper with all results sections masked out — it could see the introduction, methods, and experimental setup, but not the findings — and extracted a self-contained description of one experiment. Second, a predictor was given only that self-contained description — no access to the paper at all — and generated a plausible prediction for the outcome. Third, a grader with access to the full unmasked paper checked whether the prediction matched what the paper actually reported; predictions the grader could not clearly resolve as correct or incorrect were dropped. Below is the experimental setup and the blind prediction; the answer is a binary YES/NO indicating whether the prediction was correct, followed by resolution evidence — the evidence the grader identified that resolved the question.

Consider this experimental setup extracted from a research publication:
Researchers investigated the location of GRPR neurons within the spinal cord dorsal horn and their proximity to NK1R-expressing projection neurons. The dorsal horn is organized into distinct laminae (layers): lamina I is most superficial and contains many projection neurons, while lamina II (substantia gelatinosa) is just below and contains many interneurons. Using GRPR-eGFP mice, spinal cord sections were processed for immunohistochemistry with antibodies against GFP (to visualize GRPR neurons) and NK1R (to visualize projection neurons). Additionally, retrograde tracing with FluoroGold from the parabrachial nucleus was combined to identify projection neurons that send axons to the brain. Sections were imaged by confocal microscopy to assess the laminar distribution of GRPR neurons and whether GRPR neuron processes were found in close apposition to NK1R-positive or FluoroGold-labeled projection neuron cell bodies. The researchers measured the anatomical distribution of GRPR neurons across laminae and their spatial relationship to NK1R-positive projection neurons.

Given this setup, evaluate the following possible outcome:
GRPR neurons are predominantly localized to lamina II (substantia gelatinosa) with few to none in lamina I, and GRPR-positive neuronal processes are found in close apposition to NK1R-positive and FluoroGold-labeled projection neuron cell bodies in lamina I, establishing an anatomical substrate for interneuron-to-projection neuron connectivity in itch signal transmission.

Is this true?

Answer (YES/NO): NO